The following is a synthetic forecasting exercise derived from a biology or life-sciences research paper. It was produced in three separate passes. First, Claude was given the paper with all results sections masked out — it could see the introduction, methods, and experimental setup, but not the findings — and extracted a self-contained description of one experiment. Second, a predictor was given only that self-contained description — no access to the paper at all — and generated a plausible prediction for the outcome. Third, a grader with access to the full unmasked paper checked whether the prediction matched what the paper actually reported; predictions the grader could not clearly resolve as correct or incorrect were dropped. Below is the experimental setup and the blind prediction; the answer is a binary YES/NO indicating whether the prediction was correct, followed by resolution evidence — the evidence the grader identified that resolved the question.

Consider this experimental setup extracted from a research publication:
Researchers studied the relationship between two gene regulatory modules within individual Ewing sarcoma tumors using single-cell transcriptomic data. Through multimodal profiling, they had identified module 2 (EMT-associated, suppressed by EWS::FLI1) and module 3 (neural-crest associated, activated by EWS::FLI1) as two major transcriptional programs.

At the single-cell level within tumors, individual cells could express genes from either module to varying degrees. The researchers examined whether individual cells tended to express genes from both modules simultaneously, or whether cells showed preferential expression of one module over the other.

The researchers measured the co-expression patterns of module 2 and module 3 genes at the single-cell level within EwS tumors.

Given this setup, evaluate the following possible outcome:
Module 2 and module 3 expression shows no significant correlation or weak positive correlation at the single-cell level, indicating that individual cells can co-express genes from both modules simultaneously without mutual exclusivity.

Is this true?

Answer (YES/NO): NO